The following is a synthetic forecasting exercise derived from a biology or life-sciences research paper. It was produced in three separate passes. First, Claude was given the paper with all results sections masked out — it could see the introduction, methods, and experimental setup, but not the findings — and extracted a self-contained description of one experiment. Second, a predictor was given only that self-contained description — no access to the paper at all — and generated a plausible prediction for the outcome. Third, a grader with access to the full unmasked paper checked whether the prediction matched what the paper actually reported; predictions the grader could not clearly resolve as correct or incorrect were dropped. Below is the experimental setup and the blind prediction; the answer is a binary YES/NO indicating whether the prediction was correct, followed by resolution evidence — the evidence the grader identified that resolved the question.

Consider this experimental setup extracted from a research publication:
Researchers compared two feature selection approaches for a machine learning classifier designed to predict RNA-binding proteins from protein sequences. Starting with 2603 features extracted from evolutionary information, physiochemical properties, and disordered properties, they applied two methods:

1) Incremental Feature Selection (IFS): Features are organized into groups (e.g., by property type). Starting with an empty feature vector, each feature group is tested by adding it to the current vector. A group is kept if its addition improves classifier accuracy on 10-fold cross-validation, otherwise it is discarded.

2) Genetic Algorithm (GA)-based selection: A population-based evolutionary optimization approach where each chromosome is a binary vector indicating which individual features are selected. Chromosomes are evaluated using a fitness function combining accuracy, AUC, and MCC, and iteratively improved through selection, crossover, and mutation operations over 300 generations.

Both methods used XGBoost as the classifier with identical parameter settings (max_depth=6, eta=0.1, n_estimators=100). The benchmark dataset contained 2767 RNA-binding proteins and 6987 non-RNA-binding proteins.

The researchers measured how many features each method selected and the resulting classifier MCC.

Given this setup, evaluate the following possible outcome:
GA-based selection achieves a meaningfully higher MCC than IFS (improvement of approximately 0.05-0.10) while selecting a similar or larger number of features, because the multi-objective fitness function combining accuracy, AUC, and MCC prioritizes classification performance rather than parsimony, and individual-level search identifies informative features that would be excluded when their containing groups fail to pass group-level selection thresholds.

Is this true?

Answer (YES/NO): NO